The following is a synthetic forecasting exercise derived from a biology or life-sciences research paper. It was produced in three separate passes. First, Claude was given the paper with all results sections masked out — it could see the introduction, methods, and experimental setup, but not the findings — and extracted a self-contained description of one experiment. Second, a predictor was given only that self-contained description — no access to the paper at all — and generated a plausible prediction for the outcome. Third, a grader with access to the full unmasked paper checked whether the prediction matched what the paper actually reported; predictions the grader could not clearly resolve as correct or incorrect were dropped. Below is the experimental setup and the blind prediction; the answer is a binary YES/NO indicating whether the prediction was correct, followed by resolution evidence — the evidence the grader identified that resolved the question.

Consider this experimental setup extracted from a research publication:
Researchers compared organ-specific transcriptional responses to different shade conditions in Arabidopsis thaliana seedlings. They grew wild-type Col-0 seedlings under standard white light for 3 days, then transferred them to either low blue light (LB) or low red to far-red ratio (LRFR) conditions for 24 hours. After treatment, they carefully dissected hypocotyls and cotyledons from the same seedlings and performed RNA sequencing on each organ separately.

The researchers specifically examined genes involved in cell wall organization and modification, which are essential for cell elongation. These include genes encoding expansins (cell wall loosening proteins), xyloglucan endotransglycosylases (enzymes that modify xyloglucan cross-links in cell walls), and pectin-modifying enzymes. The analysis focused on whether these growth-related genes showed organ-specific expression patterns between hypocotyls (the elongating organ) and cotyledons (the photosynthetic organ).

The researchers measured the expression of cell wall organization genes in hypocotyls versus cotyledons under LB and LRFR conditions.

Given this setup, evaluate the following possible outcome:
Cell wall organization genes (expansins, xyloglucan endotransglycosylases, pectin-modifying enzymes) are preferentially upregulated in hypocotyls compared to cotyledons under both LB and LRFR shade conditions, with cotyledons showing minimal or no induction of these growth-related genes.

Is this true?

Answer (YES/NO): YES